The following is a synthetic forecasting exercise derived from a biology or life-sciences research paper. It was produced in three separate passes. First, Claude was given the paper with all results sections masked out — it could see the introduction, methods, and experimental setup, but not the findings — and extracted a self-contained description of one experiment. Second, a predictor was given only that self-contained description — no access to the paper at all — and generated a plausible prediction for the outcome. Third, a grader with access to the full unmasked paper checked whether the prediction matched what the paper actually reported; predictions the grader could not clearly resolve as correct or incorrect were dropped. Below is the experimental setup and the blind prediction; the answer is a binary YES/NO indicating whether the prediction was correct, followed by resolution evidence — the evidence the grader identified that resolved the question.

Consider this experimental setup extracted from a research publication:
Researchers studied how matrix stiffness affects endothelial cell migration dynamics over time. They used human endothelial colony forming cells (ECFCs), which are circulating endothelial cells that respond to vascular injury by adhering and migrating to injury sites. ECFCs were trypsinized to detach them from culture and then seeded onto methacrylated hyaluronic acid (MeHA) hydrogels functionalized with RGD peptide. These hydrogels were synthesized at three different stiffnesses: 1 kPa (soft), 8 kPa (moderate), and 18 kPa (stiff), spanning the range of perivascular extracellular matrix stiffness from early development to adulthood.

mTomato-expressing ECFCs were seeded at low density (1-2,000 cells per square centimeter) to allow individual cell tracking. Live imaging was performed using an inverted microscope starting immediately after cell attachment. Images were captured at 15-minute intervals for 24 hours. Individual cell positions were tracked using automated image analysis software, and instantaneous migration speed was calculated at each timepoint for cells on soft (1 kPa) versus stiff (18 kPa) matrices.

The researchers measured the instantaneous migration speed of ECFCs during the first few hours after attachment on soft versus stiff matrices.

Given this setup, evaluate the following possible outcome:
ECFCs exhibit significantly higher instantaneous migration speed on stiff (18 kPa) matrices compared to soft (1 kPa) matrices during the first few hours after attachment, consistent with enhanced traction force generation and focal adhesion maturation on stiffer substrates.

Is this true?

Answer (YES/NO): NO